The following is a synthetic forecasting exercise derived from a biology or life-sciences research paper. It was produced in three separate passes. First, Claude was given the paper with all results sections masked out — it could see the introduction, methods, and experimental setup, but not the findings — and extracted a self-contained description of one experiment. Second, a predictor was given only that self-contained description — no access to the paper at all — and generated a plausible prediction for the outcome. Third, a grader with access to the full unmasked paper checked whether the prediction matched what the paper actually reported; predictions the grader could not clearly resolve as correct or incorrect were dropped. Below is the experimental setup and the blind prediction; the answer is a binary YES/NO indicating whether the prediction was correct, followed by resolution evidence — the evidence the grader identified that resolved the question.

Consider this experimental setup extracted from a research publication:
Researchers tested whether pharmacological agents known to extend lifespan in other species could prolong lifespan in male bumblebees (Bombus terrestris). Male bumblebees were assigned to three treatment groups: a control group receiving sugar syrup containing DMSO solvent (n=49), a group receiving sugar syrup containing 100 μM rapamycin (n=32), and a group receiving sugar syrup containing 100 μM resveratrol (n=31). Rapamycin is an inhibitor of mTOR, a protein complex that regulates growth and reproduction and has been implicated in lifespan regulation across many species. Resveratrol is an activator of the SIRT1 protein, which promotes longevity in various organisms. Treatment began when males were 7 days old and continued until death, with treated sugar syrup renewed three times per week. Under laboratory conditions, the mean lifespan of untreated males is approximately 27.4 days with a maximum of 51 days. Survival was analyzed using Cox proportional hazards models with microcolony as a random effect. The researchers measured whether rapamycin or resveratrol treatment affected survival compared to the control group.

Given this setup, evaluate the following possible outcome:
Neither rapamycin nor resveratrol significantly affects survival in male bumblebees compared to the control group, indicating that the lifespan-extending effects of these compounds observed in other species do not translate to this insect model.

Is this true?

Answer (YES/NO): NO